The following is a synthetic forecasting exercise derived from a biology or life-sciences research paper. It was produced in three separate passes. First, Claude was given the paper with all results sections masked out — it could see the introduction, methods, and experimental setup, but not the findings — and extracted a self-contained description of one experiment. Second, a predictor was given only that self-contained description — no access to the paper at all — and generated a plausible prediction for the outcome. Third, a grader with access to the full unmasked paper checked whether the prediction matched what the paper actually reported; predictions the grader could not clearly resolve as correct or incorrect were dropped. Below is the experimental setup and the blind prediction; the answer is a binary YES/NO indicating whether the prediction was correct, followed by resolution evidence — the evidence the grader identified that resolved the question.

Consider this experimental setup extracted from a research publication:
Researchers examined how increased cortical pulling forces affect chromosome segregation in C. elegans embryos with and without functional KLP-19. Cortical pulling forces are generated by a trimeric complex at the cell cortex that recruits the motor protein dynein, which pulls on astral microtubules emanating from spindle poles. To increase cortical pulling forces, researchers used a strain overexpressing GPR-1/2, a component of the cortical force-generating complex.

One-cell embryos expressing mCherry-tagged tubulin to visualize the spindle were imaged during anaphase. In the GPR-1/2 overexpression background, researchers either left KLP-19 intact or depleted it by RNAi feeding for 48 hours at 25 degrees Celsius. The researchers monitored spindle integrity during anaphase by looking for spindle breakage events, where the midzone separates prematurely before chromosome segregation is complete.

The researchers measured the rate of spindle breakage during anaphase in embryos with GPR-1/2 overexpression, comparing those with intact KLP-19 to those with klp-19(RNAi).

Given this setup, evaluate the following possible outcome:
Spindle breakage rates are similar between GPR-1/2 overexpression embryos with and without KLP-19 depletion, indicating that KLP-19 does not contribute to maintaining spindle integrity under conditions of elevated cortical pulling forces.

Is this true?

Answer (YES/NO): NO